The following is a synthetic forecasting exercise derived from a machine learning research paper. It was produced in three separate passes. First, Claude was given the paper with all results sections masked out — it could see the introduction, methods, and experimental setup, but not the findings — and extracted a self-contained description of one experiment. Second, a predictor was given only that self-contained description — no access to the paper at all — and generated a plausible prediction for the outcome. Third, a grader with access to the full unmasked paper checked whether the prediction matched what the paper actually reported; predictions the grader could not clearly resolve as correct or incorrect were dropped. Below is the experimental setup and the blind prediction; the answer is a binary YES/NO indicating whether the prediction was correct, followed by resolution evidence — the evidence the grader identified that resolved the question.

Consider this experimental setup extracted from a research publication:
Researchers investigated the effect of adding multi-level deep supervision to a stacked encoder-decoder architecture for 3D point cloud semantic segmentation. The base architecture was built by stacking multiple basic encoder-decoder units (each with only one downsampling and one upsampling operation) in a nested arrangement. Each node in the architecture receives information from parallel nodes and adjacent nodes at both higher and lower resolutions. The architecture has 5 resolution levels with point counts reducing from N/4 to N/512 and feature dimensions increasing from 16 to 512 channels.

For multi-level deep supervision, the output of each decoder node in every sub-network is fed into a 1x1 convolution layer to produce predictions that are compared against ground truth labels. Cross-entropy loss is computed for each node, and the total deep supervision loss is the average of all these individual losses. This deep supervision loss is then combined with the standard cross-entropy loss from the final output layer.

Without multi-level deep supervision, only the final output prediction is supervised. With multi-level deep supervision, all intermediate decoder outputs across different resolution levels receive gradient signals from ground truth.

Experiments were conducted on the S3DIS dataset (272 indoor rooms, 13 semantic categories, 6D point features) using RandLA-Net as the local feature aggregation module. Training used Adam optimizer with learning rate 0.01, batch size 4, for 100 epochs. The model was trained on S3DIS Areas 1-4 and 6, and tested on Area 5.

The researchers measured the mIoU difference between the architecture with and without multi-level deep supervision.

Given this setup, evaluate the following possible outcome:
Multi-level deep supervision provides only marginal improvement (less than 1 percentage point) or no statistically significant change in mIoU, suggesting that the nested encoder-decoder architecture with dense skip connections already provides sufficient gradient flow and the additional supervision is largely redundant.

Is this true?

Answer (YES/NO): NO